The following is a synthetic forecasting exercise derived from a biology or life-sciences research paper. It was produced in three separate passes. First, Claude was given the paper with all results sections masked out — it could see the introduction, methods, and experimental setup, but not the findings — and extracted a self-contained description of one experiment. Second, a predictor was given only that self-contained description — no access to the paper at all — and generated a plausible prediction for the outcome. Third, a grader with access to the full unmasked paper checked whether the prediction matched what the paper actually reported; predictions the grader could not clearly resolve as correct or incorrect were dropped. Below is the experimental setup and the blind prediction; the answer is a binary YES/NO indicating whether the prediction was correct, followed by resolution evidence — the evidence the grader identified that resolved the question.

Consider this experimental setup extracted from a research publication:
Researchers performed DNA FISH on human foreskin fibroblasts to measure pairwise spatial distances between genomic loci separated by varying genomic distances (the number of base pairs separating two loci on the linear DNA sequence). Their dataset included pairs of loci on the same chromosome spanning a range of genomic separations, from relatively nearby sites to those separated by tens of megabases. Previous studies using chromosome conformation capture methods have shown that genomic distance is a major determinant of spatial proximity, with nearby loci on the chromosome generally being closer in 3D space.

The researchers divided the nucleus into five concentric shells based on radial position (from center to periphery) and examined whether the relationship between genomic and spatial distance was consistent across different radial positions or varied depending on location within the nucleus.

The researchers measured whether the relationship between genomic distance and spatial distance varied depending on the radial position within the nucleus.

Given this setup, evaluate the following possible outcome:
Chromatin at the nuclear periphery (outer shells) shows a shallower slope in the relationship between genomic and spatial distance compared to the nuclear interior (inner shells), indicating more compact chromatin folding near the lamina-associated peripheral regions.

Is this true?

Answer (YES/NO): NO